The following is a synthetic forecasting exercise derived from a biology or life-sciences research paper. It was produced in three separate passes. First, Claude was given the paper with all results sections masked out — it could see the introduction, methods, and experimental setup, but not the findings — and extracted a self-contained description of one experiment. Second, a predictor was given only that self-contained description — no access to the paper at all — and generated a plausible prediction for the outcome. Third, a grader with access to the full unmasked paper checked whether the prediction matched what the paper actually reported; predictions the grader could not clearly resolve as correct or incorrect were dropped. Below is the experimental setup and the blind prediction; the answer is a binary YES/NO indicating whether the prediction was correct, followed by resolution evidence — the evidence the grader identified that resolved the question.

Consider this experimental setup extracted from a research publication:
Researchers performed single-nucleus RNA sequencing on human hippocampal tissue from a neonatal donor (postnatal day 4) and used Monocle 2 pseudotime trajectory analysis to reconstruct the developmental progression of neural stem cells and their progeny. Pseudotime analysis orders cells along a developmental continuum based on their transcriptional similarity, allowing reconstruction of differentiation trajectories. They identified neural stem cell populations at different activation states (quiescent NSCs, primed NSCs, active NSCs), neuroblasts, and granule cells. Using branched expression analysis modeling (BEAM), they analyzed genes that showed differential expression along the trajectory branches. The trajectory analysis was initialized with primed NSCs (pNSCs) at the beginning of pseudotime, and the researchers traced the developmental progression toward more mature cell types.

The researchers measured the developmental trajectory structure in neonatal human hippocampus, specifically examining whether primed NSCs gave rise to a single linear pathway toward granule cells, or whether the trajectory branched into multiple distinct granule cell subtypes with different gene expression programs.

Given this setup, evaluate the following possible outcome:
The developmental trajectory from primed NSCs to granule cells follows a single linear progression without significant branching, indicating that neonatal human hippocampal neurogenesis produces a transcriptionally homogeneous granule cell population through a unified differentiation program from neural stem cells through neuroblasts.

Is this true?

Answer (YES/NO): NO